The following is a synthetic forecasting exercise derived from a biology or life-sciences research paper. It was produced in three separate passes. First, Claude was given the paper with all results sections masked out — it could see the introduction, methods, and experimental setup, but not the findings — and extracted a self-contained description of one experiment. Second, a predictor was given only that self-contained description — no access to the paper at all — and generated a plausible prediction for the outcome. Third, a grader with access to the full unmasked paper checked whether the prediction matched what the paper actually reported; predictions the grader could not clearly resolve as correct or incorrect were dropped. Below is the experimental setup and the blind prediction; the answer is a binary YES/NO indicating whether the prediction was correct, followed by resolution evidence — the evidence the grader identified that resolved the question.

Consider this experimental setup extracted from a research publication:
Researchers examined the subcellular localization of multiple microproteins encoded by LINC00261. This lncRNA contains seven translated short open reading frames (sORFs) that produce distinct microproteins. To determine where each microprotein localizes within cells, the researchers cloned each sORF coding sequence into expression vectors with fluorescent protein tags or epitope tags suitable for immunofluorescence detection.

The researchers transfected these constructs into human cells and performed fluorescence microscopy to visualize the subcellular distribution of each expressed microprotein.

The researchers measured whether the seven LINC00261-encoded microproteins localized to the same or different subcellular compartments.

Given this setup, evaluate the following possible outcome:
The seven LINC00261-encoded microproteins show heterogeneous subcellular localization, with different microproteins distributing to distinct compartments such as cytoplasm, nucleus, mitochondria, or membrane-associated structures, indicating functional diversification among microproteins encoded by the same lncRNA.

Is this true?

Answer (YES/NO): YES